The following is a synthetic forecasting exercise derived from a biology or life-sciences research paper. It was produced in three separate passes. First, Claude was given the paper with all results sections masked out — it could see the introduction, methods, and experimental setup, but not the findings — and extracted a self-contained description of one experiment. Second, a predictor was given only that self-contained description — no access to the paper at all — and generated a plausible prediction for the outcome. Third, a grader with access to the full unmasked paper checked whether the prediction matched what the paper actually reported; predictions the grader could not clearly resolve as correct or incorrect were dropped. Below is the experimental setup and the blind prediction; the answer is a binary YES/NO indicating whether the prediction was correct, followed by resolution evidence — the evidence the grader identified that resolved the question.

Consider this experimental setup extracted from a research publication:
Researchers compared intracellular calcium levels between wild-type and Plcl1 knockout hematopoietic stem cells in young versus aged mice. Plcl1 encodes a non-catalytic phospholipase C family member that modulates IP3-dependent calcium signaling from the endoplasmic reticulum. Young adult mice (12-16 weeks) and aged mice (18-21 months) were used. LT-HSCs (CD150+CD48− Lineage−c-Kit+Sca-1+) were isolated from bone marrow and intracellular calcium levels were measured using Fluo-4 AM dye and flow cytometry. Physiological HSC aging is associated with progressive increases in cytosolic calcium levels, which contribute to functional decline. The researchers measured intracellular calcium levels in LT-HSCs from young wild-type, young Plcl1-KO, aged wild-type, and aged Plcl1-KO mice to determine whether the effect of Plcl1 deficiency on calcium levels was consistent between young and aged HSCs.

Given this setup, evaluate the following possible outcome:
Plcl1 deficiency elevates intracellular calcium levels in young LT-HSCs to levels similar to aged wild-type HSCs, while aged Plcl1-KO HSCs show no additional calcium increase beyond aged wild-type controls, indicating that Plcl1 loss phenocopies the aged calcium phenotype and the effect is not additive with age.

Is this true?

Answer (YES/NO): NO